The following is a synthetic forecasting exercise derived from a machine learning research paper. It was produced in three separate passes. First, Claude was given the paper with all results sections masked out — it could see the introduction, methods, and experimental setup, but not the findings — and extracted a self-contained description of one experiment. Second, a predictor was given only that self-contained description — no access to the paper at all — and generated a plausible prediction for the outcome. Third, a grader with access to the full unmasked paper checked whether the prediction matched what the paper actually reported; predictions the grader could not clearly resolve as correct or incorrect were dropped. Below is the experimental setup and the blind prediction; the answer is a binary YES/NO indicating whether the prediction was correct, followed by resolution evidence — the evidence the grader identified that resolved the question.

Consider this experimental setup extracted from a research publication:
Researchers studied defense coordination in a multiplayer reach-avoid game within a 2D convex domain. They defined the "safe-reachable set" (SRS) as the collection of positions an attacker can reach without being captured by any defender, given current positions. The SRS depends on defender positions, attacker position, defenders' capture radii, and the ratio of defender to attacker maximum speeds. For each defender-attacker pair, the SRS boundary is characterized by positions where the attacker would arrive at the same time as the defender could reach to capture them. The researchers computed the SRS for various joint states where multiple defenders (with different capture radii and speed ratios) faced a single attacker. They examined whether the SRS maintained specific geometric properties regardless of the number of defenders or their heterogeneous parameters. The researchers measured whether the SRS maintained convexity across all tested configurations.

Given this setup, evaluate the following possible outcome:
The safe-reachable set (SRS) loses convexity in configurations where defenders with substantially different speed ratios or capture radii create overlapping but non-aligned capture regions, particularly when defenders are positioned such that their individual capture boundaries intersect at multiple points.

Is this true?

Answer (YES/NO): NO